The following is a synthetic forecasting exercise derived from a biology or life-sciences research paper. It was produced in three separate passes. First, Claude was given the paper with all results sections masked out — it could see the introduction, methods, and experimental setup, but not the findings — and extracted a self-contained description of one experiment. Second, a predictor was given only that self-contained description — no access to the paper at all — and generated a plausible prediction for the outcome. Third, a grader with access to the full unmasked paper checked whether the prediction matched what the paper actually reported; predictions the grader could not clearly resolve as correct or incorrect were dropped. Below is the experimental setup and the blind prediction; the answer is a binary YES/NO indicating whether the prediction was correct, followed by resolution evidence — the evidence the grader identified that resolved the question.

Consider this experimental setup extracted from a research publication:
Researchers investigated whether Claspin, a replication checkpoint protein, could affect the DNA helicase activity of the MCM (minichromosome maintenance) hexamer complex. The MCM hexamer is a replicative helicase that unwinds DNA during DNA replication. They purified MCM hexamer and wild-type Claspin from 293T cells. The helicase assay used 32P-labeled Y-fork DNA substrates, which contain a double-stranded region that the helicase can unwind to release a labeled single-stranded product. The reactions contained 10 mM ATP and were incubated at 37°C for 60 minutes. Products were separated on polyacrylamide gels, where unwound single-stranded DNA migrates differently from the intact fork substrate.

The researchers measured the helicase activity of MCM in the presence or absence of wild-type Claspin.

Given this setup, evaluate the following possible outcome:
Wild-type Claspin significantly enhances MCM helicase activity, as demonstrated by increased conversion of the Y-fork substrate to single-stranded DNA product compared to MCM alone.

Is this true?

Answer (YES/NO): NO